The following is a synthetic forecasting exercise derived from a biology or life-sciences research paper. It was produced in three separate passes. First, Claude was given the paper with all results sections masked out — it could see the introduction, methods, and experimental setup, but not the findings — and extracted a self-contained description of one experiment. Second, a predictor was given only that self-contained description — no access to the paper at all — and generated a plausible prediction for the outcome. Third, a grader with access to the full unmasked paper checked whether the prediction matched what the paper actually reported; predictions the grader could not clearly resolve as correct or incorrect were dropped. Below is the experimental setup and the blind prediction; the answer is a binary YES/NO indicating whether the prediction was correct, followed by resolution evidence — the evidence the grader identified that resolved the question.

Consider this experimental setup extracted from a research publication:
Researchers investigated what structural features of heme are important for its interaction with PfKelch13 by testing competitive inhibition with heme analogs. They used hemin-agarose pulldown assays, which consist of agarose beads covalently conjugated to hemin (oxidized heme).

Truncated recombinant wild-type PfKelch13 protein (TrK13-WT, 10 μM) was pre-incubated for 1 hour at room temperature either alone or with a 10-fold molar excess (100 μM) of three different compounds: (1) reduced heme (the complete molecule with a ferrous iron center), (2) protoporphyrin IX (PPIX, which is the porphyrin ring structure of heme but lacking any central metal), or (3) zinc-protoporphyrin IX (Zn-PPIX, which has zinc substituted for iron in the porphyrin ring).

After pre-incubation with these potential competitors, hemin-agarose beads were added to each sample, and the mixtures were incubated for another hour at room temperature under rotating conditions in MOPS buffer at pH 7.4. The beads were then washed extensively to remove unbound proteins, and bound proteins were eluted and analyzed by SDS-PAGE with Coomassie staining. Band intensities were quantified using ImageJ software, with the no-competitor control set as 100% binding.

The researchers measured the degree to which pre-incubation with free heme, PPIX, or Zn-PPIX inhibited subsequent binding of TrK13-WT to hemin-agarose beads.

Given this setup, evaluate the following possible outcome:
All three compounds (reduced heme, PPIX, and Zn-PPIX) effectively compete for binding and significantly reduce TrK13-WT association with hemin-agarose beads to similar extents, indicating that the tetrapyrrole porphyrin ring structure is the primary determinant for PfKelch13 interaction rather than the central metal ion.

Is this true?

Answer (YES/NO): NO